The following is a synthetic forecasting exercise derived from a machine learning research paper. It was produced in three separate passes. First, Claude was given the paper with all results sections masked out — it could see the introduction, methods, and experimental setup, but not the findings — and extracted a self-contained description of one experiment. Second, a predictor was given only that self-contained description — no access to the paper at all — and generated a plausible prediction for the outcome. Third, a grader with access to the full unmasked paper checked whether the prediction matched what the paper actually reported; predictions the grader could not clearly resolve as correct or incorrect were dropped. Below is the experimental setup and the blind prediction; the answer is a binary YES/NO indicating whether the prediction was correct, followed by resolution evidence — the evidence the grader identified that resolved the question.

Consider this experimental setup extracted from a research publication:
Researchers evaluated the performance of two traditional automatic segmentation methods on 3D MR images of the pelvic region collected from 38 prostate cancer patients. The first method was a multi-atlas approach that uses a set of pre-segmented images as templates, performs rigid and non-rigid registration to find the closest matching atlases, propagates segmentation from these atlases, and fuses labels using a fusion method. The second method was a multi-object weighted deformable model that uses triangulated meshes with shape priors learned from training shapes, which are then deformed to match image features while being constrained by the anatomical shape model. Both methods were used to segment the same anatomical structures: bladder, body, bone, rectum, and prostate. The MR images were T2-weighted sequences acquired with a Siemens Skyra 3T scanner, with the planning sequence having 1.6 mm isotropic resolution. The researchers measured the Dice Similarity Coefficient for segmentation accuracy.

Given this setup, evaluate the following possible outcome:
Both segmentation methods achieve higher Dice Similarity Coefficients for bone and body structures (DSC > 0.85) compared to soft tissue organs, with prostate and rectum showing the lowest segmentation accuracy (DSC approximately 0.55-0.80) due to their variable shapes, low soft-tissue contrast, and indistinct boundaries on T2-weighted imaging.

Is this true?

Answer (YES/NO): NO